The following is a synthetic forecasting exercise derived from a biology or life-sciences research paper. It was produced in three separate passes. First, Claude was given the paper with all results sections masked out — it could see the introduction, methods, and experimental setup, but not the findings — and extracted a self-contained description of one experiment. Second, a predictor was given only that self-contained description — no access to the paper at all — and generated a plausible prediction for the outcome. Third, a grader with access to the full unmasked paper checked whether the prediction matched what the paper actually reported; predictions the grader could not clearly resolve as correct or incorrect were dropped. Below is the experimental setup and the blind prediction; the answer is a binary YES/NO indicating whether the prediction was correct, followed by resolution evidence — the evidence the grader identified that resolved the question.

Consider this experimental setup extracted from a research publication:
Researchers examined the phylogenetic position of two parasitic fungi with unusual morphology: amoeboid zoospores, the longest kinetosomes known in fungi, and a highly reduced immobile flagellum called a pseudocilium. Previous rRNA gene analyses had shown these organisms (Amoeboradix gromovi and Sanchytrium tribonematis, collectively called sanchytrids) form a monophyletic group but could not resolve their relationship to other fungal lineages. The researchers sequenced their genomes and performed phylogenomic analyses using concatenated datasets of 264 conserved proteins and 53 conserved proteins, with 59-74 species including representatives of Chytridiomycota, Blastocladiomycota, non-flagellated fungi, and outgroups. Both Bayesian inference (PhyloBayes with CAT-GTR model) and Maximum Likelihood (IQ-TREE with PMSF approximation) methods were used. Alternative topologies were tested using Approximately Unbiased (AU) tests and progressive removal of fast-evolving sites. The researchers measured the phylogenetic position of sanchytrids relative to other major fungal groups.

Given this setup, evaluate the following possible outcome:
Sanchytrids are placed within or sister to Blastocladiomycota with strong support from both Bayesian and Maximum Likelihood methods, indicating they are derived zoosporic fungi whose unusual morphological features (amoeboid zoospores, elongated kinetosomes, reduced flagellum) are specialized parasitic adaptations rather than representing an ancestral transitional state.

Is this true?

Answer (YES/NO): YES